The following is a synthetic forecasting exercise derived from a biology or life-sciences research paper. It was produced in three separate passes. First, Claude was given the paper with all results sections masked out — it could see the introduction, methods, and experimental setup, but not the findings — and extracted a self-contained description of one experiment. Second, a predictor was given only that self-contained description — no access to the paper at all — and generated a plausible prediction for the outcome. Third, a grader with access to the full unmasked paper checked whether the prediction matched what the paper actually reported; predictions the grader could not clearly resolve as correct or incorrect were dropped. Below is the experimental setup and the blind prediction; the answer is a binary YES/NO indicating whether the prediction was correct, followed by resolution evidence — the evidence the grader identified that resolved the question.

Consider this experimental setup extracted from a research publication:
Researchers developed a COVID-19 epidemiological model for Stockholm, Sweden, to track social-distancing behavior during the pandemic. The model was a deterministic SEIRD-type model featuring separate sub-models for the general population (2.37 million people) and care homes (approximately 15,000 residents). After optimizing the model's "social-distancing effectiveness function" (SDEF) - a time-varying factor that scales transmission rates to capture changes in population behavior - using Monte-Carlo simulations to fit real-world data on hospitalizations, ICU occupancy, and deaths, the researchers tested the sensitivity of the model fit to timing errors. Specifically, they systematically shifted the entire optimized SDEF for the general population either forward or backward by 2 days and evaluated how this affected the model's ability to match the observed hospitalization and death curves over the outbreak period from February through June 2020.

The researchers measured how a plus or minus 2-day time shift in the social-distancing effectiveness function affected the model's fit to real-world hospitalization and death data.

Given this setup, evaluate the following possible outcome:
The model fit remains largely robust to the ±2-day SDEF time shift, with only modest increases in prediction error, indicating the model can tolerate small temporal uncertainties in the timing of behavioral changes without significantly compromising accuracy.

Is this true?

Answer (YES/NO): NO